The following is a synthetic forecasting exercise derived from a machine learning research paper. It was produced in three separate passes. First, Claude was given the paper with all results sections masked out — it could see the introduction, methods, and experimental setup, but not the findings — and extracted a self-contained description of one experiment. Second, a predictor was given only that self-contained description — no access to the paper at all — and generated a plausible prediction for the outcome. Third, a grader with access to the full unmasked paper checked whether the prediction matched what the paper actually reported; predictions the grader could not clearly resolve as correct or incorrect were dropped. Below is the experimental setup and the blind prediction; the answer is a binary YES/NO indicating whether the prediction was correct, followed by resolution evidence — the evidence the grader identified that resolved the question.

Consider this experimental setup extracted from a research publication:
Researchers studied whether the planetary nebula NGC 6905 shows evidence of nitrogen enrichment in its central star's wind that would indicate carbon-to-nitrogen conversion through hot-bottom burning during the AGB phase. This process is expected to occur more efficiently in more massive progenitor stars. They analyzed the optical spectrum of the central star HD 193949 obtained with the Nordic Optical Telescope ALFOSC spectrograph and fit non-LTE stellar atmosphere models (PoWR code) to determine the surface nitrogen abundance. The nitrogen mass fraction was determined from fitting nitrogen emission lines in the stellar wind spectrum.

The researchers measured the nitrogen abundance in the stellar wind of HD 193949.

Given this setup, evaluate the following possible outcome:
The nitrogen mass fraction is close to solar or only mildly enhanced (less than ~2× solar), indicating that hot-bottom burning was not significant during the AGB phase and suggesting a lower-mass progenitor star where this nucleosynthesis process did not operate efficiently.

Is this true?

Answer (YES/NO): NO